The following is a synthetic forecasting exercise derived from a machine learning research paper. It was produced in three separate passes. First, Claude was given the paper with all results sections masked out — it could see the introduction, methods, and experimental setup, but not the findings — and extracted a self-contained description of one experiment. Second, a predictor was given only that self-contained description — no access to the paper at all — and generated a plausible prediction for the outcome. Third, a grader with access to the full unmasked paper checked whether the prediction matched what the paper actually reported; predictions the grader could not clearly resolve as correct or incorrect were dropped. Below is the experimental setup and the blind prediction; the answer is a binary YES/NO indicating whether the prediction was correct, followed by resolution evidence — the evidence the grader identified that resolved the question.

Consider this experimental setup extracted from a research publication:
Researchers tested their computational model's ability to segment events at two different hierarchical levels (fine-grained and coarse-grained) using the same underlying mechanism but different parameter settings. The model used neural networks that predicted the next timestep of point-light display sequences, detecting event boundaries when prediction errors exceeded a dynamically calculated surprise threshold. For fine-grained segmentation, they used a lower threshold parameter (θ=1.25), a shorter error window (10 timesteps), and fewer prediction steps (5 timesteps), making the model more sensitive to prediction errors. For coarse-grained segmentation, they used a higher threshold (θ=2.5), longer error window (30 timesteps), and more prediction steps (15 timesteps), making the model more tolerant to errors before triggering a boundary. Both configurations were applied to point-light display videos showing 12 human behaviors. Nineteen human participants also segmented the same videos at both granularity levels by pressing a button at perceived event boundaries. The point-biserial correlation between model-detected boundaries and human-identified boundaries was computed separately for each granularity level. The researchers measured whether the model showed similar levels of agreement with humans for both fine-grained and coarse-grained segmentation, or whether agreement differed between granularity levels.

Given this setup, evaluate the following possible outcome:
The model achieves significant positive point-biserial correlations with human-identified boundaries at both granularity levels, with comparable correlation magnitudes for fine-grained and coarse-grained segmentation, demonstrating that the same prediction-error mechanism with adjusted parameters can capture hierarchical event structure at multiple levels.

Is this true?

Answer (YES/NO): NO